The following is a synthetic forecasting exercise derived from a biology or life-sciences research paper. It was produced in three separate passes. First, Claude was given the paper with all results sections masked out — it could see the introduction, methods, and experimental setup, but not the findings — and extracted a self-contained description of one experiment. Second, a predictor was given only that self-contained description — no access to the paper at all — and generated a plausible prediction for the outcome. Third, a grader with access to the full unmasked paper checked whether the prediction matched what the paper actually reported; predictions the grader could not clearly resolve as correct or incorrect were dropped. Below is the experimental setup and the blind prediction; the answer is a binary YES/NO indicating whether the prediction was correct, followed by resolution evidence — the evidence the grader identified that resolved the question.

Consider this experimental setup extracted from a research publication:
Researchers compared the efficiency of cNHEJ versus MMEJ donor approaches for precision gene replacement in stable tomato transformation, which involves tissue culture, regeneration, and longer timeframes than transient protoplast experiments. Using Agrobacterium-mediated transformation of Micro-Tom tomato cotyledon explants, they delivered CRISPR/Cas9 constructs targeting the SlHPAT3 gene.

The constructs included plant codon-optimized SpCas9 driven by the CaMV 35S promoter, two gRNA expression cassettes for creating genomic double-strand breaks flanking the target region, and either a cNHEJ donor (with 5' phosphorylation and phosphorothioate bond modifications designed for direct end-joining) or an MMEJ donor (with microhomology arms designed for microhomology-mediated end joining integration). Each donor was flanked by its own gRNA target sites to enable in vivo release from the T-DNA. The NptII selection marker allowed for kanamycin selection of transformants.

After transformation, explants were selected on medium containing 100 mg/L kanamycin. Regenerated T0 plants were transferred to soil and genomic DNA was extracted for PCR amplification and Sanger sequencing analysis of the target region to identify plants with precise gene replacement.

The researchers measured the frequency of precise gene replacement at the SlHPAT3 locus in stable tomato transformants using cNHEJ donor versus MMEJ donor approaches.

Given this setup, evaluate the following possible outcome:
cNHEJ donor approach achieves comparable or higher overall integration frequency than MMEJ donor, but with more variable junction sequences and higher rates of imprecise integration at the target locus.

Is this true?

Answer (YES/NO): NO